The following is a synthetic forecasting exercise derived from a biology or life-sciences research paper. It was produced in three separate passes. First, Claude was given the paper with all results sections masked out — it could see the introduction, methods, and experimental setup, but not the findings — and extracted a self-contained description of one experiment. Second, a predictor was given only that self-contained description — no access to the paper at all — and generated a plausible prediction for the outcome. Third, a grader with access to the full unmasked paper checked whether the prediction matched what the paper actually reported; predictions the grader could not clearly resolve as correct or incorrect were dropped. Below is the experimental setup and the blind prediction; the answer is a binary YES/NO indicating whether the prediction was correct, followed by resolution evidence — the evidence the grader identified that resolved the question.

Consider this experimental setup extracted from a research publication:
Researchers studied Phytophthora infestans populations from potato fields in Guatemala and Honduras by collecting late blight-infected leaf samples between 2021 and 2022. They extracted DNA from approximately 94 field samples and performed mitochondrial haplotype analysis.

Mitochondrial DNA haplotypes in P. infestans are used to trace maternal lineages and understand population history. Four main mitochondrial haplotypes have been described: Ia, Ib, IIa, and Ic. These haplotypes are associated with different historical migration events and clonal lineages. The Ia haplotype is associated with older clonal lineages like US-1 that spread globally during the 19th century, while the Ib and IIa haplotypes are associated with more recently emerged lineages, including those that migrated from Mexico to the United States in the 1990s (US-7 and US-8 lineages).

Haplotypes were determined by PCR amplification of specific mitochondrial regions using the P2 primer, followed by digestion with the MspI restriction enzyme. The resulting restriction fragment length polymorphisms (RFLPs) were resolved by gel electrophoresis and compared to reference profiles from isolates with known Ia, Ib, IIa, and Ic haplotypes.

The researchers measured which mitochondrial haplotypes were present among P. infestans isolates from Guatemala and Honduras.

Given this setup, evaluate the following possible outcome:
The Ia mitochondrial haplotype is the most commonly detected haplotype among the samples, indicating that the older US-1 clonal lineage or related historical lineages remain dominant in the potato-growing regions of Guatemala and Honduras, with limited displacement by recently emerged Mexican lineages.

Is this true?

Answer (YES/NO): NO